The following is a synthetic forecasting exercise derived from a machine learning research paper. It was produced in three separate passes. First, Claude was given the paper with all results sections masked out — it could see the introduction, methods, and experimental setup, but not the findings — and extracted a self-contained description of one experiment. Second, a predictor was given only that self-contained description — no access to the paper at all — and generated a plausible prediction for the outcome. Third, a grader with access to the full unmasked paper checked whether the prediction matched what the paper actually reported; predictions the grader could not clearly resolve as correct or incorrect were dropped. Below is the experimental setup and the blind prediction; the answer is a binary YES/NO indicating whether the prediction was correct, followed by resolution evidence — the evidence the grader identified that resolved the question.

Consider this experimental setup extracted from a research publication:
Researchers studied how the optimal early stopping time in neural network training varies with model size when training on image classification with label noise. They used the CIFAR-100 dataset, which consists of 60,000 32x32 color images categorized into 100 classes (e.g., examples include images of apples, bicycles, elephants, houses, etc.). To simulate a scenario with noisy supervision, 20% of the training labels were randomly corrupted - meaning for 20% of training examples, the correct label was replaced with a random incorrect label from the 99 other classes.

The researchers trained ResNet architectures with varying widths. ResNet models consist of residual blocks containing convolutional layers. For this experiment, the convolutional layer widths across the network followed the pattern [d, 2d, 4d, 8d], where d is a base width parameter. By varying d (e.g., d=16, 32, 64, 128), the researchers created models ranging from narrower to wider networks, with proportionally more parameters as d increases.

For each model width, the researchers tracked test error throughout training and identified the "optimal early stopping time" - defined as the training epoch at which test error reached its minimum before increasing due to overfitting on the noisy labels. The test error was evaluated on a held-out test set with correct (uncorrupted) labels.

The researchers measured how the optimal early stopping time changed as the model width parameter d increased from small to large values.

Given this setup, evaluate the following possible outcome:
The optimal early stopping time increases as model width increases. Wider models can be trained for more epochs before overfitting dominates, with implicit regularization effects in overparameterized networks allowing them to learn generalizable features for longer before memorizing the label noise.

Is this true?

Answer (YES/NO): NO